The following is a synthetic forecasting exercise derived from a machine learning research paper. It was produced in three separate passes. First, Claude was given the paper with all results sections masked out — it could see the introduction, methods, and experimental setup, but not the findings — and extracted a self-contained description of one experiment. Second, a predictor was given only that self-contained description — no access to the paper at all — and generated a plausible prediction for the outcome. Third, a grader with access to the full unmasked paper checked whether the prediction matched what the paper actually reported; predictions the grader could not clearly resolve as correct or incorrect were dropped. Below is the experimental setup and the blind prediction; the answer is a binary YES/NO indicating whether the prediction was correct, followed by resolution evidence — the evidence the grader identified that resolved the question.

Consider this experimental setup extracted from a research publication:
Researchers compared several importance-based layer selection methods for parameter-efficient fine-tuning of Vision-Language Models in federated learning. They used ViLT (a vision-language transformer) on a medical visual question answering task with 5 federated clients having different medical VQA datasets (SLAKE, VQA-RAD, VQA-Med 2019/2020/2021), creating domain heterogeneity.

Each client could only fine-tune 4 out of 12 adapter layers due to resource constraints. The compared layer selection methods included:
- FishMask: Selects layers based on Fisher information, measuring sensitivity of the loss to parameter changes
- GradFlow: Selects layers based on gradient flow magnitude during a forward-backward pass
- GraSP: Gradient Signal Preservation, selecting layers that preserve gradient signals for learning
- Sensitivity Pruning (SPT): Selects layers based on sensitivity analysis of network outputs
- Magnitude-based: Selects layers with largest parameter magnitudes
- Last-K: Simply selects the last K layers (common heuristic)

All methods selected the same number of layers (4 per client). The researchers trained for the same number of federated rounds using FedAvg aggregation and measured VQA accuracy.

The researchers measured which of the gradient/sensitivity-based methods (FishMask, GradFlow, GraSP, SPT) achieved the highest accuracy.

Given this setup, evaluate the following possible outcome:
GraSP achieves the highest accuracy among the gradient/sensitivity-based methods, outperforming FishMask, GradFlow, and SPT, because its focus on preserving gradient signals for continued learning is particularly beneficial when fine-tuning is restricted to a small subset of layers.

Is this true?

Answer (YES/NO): NO